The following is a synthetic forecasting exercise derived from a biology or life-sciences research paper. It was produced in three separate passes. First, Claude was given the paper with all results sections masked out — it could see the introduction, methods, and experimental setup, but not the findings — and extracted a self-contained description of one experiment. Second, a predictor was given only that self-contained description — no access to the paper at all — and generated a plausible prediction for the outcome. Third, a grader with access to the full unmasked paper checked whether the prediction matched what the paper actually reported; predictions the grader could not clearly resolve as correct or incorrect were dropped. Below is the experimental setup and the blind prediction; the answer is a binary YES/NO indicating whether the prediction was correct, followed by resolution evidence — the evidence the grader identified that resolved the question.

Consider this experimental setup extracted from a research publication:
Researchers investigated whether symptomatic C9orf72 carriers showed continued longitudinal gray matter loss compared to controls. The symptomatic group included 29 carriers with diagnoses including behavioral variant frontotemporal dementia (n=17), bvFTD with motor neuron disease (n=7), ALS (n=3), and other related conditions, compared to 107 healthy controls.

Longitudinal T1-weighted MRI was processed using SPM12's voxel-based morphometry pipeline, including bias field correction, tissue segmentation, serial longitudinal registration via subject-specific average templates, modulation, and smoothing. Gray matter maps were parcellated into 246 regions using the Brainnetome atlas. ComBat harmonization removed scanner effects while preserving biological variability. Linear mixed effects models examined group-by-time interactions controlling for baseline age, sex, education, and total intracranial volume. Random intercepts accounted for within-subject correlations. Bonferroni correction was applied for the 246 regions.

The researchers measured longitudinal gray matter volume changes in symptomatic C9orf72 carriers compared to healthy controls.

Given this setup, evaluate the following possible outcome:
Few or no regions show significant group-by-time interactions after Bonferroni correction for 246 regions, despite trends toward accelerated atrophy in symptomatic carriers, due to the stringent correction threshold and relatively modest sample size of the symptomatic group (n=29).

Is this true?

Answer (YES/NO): NO